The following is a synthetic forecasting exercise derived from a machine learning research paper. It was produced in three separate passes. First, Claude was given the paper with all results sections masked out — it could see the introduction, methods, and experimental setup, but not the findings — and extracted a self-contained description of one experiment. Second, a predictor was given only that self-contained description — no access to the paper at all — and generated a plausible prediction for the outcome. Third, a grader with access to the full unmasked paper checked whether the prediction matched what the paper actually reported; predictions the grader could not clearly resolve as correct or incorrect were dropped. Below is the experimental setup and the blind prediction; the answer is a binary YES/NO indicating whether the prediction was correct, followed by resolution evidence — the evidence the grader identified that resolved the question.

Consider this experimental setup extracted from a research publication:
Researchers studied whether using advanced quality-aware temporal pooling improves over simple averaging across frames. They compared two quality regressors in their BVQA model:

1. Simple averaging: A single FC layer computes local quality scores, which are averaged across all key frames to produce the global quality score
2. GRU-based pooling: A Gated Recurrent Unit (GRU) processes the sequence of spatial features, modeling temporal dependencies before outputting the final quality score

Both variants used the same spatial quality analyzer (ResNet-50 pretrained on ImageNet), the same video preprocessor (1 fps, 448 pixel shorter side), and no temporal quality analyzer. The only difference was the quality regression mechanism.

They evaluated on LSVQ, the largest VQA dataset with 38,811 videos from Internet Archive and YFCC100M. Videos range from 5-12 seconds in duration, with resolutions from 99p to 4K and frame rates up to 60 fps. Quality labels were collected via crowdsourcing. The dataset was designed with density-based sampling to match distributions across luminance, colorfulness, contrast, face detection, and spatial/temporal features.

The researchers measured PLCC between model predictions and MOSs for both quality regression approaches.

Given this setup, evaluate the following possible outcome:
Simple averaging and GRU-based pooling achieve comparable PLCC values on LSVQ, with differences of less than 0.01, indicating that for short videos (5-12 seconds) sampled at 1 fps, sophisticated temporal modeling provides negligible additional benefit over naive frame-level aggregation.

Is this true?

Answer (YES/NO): NO